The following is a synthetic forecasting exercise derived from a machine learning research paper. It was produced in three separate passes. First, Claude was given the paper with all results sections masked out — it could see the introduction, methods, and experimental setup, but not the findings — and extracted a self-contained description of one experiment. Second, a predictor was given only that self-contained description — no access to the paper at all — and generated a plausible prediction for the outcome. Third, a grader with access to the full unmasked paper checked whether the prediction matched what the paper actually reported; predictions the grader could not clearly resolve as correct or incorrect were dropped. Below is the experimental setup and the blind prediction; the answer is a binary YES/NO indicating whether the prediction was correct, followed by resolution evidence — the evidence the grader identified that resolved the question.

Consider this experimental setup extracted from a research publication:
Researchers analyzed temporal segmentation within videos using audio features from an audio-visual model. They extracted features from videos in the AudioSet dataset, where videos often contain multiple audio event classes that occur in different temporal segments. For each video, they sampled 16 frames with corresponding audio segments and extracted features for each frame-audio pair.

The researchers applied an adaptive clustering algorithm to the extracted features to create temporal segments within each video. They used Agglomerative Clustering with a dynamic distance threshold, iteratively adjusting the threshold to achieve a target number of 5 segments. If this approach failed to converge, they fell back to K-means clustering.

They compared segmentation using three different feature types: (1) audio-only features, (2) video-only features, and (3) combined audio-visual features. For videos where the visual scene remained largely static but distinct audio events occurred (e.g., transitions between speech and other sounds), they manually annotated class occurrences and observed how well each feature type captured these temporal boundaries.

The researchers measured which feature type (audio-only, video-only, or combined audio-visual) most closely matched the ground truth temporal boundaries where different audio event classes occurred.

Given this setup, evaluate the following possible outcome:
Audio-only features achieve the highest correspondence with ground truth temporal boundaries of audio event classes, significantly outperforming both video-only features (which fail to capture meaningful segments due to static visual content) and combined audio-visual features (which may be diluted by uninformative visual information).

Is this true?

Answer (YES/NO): NO